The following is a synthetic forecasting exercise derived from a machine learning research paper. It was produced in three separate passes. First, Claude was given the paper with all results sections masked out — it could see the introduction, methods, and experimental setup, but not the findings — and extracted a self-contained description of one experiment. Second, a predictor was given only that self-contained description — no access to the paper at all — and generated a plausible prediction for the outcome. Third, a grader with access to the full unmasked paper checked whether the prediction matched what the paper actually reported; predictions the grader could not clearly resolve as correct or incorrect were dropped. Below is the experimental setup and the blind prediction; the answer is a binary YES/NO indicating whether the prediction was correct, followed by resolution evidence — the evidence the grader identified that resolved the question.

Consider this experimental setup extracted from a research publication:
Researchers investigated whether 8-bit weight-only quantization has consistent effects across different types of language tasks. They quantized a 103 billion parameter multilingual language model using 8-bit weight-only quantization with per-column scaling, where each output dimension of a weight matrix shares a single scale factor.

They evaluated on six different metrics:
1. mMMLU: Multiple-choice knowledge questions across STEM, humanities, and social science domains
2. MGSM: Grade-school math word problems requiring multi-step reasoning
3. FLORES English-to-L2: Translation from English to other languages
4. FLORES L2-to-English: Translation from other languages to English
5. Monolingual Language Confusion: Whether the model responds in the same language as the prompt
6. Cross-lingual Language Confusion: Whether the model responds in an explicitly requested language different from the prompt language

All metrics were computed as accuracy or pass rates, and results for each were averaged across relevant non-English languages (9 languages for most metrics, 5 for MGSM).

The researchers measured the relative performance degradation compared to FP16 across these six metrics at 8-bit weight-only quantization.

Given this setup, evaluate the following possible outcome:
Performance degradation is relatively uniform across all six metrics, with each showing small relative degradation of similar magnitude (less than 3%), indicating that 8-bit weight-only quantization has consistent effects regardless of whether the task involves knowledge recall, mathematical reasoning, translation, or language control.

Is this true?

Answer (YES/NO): YES